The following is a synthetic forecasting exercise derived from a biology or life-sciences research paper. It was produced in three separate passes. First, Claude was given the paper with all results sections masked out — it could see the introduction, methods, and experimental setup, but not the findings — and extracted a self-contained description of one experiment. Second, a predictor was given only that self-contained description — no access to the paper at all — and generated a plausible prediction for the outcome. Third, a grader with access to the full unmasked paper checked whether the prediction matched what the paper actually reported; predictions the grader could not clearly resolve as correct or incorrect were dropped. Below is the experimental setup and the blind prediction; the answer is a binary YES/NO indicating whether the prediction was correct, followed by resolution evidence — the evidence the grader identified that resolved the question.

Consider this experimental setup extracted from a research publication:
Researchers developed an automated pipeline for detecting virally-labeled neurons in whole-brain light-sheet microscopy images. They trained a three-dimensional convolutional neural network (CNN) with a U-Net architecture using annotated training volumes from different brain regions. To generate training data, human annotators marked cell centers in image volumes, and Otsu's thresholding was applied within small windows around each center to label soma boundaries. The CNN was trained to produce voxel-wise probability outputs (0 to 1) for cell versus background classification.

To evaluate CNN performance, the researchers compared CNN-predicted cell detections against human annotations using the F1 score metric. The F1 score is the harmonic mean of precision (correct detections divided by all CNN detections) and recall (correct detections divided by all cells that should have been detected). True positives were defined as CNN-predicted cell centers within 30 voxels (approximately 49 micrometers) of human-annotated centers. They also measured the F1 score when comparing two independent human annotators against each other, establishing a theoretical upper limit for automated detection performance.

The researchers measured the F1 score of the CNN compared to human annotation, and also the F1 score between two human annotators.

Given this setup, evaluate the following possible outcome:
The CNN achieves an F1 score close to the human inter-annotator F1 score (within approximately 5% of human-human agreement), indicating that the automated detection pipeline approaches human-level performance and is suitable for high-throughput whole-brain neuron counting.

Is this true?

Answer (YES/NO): YES